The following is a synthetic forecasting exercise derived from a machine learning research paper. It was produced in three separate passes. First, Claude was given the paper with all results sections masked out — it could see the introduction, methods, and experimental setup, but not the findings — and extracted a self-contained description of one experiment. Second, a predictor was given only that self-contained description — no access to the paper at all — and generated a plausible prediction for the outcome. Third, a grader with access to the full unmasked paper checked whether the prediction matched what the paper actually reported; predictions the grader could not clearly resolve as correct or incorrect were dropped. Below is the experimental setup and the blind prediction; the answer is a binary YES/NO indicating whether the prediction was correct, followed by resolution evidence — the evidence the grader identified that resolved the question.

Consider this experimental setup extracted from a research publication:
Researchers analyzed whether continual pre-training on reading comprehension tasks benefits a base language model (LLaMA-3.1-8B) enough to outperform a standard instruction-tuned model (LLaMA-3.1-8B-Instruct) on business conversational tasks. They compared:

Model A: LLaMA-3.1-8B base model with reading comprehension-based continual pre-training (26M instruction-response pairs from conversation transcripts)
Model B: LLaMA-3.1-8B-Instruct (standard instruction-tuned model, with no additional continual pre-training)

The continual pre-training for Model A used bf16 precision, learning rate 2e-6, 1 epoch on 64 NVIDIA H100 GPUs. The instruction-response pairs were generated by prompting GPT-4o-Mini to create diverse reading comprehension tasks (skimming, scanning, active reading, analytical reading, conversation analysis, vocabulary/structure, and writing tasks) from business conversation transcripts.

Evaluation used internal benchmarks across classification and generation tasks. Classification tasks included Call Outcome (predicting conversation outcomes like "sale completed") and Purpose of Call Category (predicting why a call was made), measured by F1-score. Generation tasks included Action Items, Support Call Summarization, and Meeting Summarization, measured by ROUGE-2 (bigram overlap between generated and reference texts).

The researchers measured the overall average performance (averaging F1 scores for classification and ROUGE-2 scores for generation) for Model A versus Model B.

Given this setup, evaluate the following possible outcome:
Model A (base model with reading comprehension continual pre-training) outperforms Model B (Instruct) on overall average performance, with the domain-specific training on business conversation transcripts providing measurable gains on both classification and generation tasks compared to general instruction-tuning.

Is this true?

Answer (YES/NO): YES